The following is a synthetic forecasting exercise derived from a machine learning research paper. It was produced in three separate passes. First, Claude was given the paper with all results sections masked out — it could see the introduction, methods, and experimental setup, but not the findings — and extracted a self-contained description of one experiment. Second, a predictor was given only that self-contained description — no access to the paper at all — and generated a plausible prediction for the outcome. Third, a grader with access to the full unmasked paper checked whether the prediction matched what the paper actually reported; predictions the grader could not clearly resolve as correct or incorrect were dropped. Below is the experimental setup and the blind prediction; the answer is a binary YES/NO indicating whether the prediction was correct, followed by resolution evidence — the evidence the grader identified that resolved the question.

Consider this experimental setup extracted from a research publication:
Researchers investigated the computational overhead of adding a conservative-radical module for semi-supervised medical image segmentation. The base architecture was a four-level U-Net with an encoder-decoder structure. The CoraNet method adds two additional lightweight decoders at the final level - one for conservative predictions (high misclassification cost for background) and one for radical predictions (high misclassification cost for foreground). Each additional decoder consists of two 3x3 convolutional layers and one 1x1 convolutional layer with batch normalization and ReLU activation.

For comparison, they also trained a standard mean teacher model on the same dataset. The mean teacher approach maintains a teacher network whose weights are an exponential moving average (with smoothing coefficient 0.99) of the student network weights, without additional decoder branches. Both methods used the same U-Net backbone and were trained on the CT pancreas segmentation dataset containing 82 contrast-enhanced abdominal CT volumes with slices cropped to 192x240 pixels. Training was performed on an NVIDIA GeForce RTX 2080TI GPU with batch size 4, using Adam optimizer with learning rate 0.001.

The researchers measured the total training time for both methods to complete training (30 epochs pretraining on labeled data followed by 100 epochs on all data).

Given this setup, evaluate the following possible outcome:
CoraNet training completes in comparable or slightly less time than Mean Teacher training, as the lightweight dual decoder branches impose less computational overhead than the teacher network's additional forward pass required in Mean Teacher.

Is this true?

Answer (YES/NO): NO